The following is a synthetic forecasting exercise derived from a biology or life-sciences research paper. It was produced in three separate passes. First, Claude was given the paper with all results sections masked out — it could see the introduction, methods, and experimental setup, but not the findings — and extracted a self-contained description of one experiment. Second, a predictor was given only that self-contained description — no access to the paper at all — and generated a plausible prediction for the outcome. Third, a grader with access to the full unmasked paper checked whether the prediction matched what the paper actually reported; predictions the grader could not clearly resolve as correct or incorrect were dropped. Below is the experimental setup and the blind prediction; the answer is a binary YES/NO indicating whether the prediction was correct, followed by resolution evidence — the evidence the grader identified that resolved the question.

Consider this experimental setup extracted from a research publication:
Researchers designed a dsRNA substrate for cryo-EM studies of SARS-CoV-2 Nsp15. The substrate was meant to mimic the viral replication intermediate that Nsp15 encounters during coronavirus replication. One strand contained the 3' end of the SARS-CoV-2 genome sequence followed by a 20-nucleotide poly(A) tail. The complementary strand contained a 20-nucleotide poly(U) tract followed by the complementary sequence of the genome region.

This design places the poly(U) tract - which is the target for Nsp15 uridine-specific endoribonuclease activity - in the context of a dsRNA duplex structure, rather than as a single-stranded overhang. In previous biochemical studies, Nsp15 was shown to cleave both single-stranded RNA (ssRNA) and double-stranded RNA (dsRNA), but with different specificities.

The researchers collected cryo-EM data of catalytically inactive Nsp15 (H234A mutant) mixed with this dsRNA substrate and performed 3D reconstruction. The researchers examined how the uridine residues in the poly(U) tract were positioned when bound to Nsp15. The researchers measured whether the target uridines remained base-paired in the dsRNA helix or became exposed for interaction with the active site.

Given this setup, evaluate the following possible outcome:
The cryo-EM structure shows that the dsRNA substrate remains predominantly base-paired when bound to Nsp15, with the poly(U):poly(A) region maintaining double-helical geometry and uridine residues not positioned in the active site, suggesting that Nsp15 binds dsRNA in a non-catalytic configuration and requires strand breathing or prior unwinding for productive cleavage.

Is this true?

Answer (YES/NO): NO